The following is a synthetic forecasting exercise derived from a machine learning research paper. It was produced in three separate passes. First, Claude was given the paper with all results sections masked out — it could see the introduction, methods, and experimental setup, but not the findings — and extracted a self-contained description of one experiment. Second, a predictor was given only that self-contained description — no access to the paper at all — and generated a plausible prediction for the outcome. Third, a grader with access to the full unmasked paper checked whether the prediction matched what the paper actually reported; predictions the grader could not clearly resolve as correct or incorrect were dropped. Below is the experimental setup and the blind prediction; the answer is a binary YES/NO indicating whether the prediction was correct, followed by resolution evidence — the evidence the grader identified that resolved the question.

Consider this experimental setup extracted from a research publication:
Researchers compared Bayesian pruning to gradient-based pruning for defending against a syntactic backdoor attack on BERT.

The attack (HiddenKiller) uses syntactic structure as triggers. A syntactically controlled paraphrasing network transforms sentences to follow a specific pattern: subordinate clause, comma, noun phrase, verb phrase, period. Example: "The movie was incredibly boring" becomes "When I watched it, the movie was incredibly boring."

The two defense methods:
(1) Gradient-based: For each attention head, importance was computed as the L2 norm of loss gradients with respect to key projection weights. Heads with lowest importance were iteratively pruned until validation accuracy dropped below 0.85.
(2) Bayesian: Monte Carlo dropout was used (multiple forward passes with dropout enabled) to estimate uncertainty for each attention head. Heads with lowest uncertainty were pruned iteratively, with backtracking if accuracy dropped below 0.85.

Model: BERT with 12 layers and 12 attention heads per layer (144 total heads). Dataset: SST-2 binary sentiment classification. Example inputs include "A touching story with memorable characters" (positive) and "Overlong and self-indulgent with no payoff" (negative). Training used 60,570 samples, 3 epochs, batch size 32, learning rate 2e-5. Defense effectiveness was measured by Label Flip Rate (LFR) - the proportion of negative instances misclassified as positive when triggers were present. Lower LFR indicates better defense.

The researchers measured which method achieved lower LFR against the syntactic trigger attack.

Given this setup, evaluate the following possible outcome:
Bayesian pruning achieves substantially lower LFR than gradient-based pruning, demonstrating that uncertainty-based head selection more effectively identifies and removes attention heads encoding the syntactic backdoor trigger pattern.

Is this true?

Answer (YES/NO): NO